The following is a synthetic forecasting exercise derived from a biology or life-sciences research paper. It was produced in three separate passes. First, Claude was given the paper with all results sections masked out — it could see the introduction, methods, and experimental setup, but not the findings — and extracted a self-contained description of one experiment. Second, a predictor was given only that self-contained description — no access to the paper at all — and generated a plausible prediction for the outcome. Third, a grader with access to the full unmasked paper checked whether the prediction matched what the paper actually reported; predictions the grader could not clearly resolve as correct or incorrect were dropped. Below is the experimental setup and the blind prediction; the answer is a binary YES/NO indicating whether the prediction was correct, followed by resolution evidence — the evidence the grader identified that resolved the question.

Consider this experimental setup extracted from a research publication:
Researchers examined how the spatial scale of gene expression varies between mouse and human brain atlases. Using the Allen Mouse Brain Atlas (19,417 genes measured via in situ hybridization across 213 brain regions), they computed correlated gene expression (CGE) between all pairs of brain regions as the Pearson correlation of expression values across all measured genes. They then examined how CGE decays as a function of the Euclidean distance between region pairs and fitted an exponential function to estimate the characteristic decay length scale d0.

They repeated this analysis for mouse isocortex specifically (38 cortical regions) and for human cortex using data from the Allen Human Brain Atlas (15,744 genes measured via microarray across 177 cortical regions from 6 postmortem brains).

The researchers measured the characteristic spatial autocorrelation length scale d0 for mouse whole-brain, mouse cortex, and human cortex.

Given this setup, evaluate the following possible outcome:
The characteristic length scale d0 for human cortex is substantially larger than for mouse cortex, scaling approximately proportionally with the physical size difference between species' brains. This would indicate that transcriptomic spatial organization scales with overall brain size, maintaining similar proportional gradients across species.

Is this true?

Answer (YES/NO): YES